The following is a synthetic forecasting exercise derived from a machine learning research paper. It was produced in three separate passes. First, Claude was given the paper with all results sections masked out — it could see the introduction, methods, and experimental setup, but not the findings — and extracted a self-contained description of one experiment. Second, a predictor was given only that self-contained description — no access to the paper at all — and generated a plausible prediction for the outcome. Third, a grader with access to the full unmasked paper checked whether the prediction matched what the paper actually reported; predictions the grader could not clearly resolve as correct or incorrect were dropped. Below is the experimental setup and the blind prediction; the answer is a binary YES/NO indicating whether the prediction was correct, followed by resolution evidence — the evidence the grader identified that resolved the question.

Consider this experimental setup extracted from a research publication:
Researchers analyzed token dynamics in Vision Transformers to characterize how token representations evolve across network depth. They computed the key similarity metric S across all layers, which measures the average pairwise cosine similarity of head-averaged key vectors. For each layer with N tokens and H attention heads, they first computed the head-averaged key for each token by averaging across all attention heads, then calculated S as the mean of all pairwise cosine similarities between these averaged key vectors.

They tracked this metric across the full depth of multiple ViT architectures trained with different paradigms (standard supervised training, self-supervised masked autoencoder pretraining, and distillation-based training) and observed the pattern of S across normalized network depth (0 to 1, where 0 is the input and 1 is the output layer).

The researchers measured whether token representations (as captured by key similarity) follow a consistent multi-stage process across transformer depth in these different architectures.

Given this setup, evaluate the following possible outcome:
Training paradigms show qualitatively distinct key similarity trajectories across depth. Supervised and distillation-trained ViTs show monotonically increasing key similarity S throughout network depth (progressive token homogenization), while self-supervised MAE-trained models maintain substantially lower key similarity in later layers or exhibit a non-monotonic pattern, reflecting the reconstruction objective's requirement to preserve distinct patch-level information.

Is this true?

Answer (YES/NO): NO